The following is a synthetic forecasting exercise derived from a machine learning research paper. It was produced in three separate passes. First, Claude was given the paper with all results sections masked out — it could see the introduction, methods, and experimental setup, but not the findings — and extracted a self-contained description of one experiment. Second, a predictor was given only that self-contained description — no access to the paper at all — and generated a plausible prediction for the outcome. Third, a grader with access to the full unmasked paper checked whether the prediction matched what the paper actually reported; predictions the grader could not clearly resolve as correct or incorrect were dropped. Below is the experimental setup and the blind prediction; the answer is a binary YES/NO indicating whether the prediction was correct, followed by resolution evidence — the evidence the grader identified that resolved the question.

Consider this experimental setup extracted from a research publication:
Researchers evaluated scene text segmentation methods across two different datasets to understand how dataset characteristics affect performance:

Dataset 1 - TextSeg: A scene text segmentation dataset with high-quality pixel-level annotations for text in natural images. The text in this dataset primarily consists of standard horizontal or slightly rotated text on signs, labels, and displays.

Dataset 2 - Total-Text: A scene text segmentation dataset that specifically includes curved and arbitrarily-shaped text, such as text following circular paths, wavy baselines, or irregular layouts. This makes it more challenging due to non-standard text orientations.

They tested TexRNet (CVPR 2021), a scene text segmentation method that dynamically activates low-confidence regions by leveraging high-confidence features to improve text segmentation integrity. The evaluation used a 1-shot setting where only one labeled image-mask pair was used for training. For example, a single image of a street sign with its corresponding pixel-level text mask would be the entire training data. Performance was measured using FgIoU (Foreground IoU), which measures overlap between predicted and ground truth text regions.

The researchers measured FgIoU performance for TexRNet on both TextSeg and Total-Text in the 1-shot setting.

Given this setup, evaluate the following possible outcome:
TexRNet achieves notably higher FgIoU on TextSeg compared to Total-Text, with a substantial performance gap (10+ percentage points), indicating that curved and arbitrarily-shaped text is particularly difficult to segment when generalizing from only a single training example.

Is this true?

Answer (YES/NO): YES